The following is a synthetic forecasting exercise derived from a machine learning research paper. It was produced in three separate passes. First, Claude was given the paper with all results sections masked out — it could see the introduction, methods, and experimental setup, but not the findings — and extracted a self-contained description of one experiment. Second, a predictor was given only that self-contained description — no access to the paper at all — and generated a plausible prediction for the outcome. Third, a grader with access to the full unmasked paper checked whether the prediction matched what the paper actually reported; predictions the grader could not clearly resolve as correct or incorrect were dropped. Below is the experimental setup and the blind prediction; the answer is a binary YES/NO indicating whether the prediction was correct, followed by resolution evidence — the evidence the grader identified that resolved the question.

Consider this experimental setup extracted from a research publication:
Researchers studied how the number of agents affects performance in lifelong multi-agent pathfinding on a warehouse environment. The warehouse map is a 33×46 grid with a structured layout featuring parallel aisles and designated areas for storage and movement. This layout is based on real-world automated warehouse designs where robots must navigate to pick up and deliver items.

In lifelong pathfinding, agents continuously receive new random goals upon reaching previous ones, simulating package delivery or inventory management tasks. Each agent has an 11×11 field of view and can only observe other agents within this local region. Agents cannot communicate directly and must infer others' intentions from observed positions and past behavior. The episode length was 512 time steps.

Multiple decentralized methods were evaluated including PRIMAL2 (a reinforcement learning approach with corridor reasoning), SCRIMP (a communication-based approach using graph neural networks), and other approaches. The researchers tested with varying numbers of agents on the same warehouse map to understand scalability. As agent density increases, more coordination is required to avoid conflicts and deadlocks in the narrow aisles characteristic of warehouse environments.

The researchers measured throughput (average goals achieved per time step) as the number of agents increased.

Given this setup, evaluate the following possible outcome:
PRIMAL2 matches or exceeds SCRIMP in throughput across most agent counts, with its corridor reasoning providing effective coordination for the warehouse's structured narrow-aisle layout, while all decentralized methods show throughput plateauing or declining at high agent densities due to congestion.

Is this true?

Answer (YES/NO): NO